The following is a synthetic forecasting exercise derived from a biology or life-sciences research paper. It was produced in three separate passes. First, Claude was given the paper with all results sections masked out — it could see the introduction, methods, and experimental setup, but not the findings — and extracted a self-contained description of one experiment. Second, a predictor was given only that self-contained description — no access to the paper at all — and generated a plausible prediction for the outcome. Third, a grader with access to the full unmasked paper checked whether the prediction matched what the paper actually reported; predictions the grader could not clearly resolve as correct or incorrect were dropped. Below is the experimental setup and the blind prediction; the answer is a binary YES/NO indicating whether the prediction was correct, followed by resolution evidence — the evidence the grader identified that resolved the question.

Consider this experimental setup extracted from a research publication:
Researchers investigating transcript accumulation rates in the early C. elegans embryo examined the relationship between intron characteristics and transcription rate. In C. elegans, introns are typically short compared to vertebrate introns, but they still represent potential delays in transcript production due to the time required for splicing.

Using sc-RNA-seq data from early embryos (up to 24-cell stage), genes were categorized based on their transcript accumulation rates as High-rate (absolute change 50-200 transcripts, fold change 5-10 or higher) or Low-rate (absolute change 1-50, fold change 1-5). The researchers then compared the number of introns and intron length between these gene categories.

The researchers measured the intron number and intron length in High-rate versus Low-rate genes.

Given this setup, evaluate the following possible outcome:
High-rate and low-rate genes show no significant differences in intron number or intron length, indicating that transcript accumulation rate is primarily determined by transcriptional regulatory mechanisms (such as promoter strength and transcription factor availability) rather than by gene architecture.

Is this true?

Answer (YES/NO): NO